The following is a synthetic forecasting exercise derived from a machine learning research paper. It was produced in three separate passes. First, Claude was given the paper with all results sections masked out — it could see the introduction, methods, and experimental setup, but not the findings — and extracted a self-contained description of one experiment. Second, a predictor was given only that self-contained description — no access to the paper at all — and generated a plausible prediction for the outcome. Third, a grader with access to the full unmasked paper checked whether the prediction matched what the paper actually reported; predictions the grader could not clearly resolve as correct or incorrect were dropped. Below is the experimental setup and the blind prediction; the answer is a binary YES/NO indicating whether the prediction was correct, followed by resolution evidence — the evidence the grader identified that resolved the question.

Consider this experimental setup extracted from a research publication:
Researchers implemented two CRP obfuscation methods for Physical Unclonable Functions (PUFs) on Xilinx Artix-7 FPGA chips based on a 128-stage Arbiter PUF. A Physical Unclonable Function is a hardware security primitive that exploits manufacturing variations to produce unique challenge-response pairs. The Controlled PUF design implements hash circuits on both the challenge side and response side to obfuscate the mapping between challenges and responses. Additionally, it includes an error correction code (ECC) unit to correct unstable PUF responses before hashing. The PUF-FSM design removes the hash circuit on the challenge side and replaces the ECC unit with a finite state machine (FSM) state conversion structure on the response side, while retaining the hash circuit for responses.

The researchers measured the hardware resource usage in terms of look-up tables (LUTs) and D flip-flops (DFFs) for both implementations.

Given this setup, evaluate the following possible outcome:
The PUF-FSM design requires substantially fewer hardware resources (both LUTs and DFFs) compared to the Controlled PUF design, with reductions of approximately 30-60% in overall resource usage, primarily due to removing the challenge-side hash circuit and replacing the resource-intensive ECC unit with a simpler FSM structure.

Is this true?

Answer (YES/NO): YES